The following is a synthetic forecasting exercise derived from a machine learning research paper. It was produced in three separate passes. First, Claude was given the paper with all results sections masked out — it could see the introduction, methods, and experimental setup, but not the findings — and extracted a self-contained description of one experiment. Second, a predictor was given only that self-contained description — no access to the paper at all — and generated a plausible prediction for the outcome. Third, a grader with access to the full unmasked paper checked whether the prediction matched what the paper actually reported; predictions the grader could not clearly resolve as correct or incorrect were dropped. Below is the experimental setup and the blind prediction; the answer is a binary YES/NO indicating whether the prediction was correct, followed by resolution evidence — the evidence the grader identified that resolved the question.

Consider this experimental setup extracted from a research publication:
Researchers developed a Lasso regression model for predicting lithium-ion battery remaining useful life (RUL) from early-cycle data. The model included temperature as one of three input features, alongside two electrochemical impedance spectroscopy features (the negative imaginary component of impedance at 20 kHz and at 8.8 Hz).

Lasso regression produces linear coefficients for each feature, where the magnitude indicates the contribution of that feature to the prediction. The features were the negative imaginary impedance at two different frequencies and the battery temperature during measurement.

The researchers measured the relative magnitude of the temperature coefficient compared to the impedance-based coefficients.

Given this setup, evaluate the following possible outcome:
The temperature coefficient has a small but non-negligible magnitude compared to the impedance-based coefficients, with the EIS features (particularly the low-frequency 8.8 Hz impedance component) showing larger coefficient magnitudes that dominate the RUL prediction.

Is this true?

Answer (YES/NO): NO